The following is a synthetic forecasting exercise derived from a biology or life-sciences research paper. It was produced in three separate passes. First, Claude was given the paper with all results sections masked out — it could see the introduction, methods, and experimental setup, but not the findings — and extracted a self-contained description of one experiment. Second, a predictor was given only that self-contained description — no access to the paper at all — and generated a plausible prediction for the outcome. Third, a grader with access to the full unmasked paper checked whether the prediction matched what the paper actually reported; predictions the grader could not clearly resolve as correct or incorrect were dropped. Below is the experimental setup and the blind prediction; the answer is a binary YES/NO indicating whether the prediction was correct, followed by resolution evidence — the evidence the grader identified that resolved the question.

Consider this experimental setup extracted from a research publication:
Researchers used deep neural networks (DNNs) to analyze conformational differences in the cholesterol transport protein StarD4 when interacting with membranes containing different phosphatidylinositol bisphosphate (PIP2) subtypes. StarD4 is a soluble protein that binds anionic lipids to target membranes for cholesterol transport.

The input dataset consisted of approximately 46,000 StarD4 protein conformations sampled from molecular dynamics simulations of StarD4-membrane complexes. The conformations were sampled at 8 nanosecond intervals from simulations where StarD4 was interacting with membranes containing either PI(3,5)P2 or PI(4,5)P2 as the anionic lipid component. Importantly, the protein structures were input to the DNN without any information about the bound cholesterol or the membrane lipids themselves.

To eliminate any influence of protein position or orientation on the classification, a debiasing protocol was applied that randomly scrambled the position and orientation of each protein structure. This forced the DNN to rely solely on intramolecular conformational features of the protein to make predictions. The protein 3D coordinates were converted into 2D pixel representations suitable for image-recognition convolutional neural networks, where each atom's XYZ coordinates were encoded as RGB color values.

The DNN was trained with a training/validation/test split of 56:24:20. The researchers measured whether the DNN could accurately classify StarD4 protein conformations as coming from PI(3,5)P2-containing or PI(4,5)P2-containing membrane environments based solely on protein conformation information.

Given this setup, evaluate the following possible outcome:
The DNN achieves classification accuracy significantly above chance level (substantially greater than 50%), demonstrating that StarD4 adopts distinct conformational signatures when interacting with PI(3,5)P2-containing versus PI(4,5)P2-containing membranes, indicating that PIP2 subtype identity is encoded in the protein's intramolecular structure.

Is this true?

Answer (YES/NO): YES